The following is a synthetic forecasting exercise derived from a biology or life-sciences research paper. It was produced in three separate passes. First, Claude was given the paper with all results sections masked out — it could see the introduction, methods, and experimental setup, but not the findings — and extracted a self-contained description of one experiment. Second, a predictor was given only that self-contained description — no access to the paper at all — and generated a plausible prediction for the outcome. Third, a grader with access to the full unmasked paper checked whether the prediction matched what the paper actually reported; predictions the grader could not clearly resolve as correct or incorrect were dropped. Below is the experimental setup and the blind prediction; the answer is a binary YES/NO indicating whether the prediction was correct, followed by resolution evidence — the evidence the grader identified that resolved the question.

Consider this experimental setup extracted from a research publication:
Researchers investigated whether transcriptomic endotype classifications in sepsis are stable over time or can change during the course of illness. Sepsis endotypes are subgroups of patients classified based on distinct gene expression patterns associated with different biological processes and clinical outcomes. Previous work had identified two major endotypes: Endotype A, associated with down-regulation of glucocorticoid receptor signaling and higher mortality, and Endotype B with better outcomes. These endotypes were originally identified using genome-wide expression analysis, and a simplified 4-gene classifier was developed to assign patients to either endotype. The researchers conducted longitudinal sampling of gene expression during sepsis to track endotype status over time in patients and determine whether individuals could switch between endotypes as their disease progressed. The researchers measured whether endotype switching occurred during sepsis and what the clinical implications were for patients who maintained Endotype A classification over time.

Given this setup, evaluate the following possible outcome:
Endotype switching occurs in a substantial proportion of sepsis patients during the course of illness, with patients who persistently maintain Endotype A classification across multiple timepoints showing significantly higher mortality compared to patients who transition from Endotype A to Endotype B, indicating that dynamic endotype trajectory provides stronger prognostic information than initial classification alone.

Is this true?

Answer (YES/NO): NO